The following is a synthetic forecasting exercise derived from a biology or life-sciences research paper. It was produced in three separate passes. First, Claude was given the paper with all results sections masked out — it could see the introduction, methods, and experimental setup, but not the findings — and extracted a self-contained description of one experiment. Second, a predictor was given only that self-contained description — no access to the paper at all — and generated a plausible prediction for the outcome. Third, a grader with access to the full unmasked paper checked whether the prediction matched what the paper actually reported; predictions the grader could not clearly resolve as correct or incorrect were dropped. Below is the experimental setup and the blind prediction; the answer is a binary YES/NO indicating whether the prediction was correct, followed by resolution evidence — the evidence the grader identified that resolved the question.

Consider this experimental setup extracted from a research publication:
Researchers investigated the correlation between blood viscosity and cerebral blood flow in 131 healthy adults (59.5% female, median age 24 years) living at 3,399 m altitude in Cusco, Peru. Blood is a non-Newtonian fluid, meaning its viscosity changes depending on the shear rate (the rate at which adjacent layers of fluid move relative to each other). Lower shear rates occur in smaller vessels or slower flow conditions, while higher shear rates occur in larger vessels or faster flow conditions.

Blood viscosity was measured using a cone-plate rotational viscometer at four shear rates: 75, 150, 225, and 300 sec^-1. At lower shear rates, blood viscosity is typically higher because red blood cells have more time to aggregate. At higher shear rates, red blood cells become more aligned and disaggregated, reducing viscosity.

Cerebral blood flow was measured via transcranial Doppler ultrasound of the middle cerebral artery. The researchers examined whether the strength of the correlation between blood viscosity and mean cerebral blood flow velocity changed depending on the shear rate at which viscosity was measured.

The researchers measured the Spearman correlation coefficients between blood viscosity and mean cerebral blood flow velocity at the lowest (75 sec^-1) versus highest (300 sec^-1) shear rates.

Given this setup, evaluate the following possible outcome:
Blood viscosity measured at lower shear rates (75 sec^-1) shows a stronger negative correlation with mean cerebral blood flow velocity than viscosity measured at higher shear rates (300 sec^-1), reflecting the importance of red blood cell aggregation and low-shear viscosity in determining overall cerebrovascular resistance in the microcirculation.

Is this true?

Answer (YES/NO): NO